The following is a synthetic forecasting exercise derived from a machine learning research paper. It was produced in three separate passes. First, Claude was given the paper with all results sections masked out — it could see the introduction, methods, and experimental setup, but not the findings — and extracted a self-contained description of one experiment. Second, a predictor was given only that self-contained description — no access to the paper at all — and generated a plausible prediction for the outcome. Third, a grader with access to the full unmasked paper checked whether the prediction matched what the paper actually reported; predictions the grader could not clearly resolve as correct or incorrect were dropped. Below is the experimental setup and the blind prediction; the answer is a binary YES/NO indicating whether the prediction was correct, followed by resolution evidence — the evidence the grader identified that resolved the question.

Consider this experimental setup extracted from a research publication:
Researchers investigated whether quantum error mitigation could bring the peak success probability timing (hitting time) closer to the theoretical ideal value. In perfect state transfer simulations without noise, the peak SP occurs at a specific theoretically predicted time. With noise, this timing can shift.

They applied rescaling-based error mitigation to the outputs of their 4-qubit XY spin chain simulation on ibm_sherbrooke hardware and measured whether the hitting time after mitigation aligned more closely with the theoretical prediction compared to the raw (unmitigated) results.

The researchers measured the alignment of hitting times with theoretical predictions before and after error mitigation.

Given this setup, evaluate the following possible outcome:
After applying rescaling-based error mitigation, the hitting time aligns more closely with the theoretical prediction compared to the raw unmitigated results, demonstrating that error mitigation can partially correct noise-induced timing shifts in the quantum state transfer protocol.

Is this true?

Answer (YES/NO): YES